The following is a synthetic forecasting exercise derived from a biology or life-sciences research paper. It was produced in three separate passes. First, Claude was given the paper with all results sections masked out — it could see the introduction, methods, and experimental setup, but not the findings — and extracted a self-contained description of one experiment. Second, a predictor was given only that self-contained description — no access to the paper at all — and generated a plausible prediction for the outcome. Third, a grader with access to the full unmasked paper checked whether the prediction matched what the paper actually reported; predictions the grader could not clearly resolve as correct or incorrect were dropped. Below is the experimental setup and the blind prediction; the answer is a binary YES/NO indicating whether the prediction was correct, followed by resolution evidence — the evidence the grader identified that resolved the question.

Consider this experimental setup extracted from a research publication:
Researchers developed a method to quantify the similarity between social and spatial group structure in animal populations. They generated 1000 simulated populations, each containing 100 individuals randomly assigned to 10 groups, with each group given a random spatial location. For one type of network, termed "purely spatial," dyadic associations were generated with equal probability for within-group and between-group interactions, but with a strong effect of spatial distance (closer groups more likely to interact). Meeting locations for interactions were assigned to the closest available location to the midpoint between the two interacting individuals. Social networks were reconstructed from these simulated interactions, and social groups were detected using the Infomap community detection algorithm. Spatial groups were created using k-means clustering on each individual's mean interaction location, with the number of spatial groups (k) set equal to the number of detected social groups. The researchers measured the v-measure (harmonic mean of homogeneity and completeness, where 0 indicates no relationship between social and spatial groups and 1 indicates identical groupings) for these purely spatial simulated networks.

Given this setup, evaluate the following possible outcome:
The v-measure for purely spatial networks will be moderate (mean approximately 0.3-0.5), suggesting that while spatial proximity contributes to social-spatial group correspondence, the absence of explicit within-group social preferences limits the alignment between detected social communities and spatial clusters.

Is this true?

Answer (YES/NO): NO